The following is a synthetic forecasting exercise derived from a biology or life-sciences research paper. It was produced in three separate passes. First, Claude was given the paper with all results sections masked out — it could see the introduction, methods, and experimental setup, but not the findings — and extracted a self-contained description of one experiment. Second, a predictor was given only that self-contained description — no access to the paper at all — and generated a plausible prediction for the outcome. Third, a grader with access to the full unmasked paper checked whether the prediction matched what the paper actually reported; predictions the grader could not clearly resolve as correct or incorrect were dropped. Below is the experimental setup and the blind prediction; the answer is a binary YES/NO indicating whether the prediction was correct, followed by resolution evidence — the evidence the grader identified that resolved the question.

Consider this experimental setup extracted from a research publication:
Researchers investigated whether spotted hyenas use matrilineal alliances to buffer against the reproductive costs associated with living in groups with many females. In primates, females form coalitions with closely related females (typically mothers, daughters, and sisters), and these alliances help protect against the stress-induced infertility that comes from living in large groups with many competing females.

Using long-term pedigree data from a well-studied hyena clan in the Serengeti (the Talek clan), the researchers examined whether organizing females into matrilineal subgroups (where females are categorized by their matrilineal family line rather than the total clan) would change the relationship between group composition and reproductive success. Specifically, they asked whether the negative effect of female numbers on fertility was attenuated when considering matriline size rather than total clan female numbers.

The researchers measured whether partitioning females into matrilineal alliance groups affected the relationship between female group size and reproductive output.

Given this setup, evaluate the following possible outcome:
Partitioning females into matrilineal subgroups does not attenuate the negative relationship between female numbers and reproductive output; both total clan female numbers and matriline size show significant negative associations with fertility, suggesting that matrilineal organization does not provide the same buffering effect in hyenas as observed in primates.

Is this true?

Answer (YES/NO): NO